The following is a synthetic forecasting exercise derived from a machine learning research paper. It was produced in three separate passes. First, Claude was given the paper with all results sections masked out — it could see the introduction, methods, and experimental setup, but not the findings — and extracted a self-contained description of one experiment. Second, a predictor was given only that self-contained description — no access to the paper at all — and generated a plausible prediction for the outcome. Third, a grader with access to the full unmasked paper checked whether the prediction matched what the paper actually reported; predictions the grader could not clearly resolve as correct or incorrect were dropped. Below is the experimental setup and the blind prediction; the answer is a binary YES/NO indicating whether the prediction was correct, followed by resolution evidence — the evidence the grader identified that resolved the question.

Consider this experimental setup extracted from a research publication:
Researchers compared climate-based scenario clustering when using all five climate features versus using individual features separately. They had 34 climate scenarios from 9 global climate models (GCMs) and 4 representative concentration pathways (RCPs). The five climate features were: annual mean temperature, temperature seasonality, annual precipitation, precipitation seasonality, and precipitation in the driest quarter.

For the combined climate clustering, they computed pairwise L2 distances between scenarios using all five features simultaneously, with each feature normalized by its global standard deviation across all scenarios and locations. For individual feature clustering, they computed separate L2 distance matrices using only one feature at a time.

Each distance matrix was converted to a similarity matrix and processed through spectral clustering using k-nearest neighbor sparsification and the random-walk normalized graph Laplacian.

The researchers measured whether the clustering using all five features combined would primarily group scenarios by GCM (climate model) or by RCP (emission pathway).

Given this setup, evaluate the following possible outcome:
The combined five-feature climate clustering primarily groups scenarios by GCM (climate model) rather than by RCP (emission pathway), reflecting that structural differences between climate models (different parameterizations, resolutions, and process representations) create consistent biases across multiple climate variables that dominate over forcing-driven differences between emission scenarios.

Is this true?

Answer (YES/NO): YES